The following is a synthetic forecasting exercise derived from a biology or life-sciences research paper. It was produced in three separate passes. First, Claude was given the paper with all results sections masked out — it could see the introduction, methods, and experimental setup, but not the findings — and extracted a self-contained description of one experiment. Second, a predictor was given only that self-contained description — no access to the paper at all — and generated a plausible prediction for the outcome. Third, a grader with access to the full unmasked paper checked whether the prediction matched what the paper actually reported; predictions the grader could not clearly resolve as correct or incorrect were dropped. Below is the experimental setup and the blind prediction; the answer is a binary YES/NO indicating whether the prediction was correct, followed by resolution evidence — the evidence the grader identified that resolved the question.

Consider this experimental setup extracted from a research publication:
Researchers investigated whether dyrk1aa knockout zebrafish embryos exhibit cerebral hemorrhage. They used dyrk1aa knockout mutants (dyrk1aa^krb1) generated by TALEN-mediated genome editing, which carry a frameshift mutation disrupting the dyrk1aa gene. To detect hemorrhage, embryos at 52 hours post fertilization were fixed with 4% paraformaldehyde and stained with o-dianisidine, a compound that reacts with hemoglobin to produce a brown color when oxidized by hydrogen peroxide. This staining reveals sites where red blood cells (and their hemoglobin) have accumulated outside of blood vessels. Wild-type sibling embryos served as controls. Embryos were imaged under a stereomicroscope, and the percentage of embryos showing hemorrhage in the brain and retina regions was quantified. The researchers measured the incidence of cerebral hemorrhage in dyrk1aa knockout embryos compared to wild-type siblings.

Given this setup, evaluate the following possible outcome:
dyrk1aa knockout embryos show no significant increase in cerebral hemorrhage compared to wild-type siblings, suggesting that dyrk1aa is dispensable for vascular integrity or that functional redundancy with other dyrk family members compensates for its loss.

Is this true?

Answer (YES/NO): NO